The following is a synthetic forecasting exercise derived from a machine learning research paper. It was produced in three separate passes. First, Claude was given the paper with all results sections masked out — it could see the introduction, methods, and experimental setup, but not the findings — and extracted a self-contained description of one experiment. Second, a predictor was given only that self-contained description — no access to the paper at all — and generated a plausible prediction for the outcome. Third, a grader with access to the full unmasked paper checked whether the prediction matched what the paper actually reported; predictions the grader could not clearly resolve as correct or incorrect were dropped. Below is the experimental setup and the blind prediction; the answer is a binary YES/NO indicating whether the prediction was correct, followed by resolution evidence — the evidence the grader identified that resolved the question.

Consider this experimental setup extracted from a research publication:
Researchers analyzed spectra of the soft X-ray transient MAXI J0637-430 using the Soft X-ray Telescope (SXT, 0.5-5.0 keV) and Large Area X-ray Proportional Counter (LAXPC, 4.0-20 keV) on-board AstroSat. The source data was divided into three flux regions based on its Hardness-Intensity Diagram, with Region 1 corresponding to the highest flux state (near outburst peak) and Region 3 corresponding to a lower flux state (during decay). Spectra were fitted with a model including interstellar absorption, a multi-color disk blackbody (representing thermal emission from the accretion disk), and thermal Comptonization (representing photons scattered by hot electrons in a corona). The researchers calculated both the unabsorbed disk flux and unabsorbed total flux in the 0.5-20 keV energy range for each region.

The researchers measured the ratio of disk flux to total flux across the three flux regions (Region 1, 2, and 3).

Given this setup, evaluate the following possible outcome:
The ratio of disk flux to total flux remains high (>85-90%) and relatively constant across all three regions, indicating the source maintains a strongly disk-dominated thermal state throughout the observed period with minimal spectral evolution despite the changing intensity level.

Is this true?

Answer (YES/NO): NO